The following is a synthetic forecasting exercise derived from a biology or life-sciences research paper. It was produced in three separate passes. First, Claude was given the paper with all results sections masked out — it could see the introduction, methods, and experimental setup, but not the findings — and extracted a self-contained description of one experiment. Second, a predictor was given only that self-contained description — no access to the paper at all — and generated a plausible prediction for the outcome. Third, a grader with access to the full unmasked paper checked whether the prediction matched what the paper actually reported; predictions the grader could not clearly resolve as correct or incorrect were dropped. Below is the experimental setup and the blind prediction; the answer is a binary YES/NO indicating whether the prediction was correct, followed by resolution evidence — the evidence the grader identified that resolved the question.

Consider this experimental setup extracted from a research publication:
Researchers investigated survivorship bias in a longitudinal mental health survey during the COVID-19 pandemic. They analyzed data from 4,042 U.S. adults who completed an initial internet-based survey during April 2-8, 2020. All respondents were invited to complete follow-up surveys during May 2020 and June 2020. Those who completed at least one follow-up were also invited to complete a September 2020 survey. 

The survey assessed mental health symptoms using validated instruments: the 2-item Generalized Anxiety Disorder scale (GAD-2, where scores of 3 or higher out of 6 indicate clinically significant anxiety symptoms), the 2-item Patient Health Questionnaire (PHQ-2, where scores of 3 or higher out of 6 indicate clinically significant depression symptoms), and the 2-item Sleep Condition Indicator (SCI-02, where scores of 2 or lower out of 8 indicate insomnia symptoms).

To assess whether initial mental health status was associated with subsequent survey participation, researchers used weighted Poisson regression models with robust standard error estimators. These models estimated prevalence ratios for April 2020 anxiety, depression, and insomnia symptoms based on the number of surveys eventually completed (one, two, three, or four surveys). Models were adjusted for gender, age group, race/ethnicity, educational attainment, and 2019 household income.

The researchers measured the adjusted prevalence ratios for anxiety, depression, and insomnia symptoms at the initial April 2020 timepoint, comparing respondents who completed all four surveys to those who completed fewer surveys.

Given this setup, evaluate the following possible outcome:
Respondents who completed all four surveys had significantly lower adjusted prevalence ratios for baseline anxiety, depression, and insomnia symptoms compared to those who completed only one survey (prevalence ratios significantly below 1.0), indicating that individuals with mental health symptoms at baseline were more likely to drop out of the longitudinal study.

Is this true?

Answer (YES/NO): YES